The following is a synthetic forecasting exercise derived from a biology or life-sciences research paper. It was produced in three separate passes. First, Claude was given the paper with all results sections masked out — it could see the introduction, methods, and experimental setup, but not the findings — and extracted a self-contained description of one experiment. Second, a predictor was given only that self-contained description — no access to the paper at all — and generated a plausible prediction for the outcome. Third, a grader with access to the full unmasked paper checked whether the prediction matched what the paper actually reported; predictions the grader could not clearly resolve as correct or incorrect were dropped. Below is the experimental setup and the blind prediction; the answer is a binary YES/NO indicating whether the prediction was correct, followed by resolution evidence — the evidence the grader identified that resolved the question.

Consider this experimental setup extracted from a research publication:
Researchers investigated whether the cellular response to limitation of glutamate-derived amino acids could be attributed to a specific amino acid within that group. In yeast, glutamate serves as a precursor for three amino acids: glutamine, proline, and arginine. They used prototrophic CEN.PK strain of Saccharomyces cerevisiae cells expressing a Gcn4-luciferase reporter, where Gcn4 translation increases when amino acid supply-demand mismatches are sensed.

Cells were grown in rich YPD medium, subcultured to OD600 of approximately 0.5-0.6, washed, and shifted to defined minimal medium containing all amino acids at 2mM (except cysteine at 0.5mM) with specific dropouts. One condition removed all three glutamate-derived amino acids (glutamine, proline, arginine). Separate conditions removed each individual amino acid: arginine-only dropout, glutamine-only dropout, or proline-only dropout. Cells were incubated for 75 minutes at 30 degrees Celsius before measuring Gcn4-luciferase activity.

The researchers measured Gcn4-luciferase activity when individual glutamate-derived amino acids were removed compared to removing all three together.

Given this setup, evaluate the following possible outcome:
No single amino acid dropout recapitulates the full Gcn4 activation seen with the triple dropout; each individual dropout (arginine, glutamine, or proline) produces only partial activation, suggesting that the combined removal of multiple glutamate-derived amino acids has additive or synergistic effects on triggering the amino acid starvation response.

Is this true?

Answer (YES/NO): NO